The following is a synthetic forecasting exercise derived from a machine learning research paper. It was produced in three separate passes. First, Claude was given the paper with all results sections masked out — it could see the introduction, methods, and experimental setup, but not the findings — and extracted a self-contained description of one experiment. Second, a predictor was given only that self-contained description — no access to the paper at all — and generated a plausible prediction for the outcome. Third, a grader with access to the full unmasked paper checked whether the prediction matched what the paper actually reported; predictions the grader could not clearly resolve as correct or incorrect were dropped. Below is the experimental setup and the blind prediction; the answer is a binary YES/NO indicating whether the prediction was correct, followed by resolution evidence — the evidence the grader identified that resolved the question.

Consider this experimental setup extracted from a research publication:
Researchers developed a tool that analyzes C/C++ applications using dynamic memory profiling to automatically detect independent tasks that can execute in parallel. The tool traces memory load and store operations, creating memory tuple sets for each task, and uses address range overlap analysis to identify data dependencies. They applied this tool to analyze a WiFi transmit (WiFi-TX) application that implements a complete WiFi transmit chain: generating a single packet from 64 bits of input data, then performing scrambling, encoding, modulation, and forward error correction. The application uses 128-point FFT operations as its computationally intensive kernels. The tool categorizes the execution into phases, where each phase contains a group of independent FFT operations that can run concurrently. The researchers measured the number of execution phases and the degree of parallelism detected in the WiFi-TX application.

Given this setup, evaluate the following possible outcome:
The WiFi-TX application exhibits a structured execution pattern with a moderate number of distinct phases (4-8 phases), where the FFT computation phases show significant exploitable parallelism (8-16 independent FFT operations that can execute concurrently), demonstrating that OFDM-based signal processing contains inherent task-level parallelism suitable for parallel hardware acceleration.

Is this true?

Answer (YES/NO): NO